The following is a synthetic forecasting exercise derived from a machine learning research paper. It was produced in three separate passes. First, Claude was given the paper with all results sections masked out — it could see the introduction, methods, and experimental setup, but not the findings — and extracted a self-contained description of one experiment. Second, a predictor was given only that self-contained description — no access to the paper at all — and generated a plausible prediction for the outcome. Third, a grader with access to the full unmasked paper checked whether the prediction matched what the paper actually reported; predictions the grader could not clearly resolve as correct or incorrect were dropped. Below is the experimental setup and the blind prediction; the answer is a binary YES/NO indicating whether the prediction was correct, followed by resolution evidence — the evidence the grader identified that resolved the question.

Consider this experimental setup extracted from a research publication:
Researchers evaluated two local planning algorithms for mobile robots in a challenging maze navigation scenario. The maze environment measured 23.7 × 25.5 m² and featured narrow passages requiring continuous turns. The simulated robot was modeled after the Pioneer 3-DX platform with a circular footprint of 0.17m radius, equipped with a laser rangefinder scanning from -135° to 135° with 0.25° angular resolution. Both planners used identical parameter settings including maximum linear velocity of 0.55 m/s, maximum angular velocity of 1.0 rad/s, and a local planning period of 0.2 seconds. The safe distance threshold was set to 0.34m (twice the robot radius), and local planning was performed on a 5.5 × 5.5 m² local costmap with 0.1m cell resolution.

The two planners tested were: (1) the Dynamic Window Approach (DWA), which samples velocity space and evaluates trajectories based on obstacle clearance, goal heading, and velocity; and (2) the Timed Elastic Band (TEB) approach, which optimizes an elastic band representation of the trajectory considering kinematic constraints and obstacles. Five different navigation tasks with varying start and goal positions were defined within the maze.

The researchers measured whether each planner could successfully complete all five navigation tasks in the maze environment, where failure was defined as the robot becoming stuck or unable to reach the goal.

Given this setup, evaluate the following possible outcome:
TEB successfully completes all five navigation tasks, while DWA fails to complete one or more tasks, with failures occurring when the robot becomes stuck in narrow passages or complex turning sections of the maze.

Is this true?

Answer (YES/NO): YES